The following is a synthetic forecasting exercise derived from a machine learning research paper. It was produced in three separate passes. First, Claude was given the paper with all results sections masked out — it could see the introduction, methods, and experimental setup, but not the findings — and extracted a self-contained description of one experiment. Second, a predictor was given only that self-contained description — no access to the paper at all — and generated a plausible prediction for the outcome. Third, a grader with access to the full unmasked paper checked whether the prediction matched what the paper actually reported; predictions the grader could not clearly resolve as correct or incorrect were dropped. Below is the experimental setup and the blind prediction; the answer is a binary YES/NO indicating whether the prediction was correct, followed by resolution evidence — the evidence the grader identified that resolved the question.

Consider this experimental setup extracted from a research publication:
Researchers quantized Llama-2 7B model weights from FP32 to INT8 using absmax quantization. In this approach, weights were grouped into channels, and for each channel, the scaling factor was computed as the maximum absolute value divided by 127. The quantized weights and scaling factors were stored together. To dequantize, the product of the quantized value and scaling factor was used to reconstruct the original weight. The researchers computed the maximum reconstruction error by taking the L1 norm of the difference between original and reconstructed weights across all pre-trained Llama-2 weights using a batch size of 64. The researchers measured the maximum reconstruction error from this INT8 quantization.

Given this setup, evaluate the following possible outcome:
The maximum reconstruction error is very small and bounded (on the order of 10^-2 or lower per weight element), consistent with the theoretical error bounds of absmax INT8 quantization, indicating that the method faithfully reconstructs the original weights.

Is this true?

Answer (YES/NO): YES